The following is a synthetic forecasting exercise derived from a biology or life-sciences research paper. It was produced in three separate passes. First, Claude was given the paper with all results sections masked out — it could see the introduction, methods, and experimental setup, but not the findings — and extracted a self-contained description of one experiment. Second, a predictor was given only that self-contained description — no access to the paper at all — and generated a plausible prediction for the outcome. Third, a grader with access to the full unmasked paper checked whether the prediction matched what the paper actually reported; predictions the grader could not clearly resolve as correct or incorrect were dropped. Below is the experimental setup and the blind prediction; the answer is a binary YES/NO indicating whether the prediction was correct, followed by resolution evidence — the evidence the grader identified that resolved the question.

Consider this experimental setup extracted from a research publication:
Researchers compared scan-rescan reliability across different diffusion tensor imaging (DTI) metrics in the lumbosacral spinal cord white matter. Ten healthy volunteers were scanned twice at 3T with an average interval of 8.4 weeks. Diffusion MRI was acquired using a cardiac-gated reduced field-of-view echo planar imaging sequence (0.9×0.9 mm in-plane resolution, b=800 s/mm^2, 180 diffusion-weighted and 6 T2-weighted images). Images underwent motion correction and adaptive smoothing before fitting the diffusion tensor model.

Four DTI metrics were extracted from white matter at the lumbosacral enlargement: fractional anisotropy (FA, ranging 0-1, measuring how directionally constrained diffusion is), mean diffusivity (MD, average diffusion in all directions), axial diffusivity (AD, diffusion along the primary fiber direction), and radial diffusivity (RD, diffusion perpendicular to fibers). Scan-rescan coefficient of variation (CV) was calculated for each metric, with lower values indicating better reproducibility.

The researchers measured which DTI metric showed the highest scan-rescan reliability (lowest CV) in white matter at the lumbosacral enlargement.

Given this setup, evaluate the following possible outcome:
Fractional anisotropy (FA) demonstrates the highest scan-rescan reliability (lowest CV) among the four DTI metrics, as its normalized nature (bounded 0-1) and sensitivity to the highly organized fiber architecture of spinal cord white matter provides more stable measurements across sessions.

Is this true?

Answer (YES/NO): YES